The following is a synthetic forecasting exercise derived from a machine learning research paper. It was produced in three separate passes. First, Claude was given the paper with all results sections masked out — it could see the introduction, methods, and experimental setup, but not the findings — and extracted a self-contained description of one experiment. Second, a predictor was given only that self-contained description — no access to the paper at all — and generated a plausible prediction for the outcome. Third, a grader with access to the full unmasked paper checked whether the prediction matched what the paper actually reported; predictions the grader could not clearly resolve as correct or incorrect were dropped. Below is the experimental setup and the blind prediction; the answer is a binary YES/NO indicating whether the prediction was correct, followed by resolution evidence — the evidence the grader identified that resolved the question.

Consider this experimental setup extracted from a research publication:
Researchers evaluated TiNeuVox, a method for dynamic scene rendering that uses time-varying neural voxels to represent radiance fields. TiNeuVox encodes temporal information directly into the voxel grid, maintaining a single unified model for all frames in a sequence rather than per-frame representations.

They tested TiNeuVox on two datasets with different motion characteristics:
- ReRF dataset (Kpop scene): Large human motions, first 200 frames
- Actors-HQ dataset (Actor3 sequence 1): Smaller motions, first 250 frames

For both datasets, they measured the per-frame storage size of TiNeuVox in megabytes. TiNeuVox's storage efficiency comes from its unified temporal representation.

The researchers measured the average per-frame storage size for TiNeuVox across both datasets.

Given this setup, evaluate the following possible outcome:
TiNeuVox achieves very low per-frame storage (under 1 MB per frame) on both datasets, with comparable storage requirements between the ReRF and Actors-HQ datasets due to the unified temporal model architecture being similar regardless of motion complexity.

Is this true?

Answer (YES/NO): NO